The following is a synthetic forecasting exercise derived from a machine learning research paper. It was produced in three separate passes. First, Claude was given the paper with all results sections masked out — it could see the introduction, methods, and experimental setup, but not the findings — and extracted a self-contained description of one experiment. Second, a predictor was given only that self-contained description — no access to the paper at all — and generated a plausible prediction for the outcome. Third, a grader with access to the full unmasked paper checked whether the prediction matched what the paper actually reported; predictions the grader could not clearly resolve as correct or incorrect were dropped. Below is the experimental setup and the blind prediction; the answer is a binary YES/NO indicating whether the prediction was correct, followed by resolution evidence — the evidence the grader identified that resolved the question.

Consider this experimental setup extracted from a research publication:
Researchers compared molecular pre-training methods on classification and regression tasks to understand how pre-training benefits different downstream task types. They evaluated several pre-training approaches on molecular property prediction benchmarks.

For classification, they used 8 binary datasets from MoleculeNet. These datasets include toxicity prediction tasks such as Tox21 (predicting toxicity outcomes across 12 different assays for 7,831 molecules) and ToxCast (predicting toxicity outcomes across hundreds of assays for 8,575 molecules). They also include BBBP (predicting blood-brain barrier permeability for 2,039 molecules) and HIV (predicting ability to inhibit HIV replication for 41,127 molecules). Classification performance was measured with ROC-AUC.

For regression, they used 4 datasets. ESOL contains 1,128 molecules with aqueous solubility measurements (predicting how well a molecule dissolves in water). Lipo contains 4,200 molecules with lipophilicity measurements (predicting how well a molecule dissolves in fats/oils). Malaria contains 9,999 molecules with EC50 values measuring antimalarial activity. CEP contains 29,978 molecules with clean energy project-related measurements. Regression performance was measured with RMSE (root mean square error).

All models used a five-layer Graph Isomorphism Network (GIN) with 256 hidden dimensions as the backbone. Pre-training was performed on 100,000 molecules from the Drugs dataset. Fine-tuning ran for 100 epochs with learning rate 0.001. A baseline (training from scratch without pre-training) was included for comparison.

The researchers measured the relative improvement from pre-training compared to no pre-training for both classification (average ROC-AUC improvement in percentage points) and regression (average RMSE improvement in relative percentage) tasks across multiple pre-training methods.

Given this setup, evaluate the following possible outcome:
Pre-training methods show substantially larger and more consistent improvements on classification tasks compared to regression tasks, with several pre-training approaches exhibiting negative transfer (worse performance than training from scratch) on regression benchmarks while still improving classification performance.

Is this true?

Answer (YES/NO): YES